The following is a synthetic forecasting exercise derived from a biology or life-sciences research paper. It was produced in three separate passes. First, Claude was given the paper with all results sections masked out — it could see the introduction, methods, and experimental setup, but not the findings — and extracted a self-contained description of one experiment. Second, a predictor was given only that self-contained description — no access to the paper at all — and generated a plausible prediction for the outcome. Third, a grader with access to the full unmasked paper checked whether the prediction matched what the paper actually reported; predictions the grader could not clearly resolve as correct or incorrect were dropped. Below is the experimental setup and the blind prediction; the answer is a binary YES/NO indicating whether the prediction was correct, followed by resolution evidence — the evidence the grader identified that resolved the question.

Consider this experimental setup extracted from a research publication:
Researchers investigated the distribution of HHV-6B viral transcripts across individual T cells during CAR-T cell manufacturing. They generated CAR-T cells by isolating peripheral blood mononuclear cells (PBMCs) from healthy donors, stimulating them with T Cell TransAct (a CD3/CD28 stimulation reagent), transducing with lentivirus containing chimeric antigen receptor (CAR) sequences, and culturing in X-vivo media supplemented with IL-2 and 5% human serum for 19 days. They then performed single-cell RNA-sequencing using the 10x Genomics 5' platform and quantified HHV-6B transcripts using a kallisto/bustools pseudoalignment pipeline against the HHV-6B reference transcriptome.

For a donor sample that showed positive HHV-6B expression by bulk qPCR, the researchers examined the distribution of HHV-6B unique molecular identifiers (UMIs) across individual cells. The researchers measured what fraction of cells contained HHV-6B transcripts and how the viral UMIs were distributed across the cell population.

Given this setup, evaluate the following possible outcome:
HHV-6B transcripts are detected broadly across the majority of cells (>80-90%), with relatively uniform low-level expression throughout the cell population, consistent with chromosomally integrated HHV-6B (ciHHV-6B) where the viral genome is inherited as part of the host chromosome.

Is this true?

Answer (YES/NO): NO